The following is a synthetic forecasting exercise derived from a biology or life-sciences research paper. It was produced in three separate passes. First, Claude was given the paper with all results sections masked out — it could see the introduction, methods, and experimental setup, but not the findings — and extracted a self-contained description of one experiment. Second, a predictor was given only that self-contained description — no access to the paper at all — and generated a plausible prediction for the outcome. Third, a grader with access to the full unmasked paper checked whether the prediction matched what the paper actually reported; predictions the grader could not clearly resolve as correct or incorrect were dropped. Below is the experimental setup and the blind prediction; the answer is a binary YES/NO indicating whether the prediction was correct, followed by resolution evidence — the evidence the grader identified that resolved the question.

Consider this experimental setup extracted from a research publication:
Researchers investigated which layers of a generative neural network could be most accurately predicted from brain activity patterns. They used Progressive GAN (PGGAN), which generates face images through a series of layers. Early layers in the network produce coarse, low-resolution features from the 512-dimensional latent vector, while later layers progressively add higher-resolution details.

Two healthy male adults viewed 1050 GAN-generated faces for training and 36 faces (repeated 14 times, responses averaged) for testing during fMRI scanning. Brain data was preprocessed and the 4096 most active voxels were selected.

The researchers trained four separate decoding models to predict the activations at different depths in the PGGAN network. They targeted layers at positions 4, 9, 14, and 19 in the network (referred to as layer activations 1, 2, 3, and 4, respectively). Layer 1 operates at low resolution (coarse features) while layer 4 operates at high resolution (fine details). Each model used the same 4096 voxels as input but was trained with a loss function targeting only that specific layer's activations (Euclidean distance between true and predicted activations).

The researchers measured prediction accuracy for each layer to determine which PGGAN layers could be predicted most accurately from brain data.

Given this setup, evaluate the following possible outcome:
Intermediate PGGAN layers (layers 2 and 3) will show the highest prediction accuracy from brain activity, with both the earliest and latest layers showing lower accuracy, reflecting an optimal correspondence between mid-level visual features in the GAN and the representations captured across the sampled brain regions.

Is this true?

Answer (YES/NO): NO